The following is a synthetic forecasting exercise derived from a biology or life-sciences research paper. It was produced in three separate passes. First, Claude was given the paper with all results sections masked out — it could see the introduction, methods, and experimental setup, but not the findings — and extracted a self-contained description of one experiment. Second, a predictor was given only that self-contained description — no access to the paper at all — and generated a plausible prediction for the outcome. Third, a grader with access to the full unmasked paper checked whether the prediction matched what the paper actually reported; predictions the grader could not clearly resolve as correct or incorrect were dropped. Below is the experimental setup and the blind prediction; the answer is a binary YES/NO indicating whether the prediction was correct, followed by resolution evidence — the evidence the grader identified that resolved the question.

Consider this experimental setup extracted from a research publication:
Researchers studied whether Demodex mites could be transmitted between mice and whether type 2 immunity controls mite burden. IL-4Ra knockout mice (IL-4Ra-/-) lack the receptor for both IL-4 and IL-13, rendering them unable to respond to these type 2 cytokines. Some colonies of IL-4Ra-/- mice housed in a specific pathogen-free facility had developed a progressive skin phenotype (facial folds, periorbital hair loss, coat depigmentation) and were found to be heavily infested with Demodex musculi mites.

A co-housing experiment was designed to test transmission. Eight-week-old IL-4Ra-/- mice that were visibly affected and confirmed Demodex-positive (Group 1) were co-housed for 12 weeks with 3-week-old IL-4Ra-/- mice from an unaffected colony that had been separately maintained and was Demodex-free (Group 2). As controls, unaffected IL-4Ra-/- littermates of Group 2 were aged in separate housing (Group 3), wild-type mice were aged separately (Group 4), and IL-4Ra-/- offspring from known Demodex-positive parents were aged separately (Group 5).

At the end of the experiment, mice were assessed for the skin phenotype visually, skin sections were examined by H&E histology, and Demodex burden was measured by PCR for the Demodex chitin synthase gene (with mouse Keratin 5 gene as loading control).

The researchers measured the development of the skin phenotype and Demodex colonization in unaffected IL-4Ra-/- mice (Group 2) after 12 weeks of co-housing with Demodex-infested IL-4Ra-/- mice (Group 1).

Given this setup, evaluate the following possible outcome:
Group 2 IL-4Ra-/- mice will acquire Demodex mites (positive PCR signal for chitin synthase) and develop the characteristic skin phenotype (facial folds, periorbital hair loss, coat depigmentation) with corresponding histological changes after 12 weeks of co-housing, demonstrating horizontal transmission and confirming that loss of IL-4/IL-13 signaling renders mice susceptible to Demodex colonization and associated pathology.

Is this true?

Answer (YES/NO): YES